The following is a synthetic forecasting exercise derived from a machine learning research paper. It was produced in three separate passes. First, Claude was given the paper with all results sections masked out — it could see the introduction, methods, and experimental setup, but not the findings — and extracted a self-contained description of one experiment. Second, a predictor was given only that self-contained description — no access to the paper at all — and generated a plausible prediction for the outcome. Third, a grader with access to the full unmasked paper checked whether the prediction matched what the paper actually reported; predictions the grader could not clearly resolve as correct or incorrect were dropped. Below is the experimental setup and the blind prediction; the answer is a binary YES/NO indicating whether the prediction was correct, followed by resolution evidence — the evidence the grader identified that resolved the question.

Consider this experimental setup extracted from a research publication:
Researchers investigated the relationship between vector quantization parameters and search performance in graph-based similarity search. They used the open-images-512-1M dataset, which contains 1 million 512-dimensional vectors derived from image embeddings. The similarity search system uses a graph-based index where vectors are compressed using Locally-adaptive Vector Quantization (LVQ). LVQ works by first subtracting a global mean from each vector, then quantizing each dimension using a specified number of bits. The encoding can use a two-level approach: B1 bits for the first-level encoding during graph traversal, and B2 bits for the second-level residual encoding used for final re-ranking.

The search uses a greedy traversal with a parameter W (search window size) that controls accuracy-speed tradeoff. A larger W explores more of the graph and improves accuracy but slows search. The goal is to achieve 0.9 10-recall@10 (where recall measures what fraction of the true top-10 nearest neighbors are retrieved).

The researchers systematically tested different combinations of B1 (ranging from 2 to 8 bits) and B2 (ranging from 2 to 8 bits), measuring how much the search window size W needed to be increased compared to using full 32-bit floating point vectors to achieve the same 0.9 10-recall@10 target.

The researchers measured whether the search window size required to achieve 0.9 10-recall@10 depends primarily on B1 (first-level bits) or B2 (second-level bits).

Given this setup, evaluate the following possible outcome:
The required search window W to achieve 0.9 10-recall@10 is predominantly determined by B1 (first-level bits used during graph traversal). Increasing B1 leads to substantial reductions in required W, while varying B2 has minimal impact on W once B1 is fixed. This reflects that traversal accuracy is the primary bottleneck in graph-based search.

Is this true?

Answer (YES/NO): NO